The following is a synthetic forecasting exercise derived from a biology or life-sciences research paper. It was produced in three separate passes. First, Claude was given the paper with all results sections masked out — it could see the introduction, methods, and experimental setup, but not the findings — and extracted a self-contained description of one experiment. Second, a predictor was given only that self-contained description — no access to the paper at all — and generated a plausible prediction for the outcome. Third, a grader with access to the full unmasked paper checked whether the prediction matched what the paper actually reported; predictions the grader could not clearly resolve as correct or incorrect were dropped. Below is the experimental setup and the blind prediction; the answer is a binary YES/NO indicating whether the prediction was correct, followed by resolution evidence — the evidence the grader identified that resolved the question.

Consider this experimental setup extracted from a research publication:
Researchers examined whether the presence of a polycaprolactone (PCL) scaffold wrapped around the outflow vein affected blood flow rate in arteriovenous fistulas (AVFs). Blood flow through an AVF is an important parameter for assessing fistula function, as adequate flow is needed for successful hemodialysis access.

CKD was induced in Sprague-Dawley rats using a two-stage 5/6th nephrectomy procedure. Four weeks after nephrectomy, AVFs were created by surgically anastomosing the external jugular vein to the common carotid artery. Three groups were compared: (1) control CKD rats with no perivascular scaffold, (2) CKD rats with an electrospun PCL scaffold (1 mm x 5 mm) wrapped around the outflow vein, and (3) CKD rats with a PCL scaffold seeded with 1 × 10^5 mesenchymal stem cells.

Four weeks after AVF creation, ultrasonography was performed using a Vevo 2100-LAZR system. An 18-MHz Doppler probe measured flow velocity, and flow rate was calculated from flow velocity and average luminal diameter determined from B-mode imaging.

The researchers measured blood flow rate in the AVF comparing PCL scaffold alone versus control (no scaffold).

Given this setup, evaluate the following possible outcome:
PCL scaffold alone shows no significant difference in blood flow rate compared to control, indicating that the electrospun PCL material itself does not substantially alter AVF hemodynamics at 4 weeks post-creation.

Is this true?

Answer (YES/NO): NO